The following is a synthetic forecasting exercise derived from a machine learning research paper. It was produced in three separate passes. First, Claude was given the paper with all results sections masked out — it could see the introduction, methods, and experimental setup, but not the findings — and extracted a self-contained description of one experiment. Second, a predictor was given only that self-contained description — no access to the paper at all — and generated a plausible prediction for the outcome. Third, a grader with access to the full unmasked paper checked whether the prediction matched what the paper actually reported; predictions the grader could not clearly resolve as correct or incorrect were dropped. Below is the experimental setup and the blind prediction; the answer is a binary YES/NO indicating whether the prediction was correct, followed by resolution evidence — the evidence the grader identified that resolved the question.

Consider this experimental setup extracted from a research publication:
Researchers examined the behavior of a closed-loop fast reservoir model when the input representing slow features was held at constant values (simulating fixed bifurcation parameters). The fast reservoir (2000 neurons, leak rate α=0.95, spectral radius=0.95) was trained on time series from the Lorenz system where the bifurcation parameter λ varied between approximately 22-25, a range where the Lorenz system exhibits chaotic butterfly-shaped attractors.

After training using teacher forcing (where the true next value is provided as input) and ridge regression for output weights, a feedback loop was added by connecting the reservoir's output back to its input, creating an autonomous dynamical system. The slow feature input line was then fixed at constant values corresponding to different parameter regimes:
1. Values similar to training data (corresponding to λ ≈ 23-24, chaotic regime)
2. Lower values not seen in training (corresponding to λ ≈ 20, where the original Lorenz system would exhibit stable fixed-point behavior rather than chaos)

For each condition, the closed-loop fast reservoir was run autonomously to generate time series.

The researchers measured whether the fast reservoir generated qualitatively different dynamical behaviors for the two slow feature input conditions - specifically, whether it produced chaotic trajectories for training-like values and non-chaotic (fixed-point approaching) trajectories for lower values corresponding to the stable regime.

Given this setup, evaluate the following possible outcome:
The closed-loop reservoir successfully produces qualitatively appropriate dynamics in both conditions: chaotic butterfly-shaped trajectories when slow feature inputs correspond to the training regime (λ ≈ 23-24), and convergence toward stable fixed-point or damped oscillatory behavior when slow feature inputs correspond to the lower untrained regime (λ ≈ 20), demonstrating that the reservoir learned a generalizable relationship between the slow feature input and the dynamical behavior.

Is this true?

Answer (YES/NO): YES